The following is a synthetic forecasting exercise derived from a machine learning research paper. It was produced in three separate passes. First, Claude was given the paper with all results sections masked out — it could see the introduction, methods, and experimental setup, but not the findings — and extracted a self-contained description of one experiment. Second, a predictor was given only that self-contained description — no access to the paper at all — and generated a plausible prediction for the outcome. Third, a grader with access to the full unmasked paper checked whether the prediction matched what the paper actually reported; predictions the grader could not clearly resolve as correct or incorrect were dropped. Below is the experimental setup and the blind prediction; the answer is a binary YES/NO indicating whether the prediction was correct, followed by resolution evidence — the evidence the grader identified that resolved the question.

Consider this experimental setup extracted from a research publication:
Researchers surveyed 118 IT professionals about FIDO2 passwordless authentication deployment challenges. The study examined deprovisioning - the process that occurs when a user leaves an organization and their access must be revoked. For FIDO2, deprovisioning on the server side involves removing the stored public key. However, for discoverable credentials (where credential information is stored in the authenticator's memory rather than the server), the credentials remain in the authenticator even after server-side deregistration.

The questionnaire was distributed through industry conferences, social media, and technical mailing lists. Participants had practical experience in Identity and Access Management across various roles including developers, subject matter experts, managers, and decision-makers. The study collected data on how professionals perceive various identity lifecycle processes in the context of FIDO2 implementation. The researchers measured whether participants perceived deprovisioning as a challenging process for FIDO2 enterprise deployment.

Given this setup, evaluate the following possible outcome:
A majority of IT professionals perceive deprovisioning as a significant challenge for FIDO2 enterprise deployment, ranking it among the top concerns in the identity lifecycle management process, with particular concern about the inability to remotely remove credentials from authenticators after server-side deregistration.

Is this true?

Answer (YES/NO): NO